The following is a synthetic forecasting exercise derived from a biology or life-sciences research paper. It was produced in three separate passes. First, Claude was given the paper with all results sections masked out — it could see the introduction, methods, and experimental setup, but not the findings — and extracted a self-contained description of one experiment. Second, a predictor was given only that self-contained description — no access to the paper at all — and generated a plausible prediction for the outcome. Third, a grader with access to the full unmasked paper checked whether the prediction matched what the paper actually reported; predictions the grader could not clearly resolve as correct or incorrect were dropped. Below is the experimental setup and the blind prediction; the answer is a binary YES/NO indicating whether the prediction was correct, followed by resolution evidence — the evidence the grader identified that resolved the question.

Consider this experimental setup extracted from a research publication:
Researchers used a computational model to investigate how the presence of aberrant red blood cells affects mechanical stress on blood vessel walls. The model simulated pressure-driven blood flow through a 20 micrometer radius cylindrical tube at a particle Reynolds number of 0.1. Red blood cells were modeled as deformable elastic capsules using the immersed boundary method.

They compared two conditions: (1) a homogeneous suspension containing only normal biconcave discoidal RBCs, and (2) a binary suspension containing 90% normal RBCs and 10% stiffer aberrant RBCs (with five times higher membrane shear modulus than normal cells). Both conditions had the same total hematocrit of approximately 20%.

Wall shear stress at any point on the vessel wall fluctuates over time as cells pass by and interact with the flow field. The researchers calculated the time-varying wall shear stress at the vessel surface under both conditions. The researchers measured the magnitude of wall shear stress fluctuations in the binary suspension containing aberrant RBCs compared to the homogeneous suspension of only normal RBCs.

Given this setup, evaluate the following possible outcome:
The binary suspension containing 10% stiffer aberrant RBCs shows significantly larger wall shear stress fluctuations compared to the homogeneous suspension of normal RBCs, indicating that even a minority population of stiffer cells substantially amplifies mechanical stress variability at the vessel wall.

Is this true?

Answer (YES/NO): YES